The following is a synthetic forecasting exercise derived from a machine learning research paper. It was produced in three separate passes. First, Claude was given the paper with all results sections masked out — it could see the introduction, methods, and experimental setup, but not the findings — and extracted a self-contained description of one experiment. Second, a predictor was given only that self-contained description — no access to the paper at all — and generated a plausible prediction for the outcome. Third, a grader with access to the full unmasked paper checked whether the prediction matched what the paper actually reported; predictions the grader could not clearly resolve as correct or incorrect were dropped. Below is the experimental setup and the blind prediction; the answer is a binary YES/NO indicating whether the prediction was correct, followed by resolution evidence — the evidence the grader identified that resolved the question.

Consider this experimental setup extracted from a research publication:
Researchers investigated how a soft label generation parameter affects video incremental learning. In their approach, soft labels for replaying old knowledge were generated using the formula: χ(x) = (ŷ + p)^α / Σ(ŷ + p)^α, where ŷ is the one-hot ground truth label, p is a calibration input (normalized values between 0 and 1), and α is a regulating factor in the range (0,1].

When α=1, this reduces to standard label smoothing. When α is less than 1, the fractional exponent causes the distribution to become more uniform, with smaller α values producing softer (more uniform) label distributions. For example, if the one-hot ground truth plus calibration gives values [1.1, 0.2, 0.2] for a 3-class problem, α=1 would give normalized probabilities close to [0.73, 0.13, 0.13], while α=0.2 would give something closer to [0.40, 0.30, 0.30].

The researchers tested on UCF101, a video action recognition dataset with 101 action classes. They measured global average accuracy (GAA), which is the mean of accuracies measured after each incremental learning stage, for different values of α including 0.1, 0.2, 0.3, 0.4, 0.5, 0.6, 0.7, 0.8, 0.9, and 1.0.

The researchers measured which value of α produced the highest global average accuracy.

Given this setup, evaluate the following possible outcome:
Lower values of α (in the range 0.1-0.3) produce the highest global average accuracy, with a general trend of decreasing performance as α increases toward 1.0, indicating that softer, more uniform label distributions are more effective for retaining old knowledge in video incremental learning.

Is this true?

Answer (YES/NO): YES